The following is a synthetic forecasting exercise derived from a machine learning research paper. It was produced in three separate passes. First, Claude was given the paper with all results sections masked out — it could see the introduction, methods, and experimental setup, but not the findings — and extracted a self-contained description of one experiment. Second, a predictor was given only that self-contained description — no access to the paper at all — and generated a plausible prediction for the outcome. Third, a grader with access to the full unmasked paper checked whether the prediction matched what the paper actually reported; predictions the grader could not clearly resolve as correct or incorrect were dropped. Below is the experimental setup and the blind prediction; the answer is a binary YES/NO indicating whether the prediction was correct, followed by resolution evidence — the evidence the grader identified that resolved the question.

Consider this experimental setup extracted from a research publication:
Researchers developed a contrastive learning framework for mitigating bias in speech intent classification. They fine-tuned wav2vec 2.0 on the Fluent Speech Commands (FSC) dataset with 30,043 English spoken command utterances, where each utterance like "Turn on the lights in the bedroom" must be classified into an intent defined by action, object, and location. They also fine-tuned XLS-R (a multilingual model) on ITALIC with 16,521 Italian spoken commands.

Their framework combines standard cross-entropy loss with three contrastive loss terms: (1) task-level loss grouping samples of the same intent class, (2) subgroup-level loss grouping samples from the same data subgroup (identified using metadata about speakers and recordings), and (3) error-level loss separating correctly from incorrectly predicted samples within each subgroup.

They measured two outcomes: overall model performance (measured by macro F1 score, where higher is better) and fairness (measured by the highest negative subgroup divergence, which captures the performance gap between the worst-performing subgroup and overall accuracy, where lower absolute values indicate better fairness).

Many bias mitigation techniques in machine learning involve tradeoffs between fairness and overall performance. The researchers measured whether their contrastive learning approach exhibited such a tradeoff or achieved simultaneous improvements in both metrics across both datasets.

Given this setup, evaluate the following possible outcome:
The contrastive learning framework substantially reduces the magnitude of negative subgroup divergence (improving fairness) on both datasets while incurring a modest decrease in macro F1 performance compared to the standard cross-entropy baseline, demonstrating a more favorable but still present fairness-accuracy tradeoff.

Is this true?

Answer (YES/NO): NO